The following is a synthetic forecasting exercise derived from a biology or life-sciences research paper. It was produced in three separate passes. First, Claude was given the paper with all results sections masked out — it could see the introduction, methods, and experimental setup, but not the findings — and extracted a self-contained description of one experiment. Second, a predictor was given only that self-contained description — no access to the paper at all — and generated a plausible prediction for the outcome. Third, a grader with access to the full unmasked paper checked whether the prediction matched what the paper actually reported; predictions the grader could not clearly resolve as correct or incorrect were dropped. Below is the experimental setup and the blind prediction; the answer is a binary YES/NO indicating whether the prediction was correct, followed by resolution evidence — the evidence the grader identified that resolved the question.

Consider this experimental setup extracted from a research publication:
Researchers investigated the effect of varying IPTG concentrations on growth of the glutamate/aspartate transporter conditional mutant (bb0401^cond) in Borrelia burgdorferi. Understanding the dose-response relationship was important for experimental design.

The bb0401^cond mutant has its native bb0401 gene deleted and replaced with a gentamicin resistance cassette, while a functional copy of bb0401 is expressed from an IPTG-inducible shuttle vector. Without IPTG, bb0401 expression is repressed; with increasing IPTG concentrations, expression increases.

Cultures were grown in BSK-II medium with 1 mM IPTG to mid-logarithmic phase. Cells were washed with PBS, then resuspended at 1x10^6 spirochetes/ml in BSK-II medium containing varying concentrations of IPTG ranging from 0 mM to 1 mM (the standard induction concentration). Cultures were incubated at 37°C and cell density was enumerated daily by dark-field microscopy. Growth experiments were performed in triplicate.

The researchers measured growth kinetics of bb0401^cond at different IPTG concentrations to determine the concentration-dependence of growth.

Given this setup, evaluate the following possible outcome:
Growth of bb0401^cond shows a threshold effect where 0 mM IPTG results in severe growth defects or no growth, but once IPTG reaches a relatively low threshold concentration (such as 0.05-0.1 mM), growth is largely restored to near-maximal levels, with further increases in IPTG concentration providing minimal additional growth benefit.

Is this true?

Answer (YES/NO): NO